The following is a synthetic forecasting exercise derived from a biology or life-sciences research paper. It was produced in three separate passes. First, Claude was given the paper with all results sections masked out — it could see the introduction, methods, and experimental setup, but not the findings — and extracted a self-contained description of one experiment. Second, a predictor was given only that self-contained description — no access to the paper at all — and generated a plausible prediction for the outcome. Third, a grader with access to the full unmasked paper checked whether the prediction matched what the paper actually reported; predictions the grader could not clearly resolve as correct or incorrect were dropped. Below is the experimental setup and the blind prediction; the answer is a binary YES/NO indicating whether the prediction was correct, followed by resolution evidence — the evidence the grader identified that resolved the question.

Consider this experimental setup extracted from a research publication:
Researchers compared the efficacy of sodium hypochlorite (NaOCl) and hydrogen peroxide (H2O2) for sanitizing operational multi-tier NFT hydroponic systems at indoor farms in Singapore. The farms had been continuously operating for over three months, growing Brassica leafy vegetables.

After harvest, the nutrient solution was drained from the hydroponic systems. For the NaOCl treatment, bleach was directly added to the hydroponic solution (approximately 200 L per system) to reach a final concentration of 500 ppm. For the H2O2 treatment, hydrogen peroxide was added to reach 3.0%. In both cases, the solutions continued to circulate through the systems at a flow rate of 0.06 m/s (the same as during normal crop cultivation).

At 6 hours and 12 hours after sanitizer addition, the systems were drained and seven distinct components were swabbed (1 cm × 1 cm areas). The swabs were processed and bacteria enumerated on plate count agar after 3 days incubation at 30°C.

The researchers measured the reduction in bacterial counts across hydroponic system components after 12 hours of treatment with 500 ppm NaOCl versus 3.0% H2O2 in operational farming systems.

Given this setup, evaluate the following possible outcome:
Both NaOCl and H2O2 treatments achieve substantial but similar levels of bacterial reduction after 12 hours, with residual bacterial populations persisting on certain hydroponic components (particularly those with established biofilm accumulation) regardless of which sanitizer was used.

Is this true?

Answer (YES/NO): NO